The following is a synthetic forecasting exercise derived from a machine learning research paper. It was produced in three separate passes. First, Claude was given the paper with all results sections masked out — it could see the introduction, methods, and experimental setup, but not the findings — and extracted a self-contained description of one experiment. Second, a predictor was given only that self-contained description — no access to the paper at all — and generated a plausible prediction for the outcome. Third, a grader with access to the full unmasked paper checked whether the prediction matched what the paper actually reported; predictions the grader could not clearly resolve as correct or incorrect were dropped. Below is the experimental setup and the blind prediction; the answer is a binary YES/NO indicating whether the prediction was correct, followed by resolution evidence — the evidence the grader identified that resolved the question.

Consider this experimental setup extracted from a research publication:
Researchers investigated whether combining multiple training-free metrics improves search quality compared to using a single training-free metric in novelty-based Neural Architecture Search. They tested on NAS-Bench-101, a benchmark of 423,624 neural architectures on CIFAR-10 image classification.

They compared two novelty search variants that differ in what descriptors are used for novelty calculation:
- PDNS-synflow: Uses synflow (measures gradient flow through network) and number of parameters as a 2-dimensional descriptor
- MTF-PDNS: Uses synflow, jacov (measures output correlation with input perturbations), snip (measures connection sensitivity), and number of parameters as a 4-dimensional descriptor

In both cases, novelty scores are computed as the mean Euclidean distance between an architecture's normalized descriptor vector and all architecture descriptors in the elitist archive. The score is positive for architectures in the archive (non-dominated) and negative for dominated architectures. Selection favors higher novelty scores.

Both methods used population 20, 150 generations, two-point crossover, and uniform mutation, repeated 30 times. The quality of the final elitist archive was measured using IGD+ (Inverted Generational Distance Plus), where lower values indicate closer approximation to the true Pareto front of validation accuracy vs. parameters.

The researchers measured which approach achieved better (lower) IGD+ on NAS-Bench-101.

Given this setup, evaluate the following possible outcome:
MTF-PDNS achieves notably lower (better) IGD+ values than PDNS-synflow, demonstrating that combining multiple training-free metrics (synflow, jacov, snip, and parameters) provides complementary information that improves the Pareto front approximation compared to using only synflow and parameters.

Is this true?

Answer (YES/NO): YES